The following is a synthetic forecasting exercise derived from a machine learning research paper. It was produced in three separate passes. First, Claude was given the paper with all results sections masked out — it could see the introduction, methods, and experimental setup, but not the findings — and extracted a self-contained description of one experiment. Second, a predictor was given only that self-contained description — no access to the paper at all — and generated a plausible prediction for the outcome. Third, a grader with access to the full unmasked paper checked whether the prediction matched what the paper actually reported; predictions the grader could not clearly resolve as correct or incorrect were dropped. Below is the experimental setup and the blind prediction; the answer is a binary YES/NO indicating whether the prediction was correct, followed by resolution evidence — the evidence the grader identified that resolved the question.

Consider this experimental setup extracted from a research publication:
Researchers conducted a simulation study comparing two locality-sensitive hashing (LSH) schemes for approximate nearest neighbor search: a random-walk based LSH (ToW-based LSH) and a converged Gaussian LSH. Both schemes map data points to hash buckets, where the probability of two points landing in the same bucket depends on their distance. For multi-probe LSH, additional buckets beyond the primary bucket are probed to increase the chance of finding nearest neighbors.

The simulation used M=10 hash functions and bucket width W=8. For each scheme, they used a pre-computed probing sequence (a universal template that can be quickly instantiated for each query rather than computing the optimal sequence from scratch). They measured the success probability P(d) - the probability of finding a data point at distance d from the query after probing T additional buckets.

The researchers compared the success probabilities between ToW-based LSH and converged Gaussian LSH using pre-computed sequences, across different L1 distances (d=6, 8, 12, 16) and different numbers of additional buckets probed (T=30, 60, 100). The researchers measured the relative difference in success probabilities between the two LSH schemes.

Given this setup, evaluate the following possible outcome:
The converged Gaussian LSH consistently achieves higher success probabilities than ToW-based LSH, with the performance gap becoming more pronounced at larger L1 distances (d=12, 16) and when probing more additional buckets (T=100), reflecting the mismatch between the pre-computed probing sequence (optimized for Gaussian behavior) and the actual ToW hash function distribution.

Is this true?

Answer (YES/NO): NO